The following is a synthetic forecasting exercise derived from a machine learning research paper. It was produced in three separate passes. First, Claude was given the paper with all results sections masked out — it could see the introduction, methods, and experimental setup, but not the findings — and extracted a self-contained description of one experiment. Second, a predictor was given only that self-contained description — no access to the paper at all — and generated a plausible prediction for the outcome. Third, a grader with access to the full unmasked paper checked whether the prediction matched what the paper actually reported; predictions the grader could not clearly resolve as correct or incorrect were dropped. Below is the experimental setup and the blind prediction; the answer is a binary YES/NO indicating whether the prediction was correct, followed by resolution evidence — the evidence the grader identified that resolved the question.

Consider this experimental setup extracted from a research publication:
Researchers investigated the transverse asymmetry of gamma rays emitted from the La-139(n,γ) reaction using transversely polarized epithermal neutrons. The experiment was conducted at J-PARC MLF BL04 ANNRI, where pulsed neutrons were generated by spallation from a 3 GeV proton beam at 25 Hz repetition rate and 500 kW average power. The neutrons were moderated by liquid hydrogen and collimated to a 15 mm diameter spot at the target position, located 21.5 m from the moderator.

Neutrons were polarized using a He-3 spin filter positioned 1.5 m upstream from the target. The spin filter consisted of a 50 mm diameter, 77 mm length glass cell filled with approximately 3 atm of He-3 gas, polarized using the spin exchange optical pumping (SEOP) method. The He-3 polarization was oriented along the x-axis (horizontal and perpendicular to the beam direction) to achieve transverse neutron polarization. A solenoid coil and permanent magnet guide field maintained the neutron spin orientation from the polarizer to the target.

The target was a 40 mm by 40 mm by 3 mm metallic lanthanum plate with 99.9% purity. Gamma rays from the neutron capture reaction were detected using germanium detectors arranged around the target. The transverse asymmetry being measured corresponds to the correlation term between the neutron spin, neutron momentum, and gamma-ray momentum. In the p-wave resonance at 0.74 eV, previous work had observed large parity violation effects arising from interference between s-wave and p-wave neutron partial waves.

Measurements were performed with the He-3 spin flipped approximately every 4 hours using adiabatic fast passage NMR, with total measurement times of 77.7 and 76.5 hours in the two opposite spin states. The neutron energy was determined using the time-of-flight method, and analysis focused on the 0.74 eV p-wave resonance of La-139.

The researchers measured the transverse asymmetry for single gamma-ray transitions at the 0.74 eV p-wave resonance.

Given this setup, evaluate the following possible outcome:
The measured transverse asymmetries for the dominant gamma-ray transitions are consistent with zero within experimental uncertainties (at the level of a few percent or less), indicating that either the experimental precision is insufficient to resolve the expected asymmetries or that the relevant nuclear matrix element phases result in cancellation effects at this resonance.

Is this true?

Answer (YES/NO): NO